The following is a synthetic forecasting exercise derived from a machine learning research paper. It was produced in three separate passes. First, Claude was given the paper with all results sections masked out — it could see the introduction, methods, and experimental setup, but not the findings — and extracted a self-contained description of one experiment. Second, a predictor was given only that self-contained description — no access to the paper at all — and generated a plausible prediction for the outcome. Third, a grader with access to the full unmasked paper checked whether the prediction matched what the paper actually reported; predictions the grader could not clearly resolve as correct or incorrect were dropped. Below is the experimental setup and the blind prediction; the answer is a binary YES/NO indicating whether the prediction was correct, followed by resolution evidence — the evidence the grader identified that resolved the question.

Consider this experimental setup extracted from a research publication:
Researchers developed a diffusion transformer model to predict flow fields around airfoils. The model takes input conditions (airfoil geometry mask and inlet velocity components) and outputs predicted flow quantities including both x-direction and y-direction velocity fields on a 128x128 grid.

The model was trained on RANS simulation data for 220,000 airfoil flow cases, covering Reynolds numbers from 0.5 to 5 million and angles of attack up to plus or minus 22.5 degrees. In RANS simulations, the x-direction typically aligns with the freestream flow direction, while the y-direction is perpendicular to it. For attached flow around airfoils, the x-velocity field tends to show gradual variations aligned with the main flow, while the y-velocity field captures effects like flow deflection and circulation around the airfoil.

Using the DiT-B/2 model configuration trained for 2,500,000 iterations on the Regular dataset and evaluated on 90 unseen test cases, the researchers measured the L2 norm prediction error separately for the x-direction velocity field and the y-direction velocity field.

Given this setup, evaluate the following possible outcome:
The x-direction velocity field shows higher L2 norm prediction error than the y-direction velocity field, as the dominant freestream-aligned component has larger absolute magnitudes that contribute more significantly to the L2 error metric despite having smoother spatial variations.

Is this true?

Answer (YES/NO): NO